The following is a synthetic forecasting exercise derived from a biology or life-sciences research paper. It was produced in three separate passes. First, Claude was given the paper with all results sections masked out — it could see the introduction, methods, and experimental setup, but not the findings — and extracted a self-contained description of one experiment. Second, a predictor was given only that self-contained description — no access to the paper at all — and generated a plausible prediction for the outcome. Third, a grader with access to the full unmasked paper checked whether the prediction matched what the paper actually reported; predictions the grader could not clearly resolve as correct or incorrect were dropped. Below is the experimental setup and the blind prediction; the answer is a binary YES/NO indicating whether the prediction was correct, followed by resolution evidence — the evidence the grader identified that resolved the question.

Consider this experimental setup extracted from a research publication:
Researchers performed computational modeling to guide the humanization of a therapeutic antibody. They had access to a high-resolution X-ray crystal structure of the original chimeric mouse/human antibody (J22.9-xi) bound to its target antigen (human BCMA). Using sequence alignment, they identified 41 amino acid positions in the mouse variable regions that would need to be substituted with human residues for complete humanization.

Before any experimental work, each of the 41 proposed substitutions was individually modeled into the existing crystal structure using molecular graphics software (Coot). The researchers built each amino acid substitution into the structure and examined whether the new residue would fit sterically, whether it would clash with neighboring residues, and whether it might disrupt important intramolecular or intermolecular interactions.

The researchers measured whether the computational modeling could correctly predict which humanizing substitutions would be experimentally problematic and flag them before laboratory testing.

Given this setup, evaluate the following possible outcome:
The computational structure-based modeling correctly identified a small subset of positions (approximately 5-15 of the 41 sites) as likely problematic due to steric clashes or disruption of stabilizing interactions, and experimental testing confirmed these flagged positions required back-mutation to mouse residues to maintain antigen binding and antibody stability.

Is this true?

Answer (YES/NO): NO